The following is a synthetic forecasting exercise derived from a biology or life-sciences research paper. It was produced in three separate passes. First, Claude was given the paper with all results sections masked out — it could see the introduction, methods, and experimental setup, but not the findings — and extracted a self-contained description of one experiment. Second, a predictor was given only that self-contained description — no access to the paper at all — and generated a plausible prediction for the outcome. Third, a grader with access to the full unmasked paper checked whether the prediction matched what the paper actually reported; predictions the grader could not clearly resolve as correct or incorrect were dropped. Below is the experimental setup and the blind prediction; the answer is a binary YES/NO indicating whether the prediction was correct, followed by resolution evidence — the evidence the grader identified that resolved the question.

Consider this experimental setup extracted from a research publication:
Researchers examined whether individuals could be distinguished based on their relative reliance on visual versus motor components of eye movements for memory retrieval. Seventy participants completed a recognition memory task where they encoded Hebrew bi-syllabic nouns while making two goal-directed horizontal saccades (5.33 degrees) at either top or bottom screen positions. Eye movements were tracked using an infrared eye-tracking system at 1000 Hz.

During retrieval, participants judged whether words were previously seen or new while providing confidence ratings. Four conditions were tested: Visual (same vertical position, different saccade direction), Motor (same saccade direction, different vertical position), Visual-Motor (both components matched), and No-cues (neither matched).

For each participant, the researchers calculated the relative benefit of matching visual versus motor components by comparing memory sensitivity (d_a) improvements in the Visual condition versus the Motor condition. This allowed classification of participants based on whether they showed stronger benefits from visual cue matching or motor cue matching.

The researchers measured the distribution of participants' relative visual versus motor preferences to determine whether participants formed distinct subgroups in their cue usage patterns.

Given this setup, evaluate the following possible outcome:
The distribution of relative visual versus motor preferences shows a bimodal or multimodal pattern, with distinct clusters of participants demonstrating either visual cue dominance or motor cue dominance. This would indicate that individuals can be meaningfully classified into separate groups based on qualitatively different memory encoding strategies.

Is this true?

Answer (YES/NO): NO